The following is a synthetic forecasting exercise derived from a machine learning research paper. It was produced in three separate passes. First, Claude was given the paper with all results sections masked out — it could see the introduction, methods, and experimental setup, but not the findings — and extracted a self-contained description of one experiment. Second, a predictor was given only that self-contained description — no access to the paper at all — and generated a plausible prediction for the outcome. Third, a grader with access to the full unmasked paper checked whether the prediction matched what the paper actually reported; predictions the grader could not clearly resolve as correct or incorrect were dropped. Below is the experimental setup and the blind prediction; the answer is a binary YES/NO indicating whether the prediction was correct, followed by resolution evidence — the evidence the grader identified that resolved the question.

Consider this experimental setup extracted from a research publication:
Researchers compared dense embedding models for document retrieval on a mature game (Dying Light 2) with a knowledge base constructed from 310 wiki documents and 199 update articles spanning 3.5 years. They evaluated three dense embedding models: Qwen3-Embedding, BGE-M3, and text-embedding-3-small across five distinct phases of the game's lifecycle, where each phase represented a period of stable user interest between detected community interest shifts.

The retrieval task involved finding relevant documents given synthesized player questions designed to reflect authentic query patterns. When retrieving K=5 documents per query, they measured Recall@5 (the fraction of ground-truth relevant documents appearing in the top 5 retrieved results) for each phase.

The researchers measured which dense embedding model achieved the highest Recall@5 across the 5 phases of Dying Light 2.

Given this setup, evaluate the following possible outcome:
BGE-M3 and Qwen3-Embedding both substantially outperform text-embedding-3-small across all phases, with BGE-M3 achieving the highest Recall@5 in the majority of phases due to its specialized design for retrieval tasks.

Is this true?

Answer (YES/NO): NO